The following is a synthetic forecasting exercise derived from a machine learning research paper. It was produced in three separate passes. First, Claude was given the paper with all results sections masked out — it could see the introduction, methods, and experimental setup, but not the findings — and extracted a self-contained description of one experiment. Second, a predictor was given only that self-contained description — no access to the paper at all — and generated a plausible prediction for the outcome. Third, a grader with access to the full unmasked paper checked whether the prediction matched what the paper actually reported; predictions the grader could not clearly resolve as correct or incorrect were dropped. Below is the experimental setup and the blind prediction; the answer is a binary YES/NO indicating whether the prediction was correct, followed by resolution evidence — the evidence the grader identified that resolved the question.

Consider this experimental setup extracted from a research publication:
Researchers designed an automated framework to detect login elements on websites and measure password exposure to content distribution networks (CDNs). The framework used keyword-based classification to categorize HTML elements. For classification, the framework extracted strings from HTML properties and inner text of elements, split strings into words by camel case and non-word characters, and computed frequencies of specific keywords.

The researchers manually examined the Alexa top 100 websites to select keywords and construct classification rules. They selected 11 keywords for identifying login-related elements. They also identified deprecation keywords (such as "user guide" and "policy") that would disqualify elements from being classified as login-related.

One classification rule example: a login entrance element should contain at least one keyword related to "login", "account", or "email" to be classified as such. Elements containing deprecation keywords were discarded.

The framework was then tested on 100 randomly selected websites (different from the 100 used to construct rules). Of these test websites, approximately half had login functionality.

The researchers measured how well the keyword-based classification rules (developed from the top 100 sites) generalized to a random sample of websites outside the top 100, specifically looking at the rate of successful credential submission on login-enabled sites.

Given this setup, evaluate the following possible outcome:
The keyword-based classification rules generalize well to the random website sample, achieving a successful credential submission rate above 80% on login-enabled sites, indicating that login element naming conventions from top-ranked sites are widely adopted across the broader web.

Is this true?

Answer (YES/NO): YES